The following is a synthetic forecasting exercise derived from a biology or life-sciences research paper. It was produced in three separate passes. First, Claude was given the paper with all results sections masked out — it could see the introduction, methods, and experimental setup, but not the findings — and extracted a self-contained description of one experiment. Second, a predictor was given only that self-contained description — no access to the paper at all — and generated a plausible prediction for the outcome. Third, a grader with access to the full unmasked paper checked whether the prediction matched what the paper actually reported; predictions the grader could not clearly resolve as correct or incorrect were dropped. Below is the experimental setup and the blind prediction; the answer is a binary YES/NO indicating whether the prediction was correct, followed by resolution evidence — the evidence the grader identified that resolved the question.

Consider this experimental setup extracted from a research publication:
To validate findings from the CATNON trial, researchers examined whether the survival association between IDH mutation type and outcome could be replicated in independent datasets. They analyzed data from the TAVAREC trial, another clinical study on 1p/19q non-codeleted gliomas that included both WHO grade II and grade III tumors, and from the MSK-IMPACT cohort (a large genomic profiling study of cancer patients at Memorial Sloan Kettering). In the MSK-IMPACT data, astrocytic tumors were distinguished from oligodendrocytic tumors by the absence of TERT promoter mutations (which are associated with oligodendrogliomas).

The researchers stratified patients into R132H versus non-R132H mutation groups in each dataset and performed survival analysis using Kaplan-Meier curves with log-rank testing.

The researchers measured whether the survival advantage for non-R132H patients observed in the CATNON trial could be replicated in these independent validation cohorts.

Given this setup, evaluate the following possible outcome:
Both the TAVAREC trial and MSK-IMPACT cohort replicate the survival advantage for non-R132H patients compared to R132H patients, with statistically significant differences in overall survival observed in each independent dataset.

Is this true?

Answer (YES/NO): NO